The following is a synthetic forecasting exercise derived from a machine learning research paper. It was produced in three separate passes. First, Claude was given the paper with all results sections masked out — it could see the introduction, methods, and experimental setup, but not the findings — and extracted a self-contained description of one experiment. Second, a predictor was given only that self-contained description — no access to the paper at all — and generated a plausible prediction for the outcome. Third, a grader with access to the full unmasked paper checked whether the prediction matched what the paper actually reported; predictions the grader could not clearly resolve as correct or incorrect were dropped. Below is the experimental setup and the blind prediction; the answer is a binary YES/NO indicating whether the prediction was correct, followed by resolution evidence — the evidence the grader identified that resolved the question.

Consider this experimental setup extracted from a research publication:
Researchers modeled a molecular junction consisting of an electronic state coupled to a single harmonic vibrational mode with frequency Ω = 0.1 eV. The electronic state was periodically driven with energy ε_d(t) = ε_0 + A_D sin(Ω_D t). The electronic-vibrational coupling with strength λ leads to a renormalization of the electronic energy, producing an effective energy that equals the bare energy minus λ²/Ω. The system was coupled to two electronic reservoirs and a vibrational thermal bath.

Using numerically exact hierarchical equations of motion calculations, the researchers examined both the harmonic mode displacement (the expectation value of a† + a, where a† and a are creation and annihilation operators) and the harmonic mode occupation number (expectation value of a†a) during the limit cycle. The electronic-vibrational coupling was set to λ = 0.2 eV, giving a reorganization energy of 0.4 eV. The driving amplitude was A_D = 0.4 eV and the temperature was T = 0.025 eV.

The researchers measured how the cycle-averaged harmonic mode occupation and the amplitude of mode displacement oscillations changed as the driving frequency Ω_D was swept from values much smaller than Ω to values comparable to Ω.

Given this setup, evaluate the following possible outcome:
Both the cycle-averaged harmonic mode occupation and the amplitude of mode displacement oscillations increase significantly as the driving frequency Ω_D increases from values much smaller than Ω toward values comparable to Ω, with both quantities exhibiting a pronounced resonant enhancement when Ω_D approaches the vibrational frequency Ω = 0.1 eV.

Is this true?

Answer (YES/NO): NO